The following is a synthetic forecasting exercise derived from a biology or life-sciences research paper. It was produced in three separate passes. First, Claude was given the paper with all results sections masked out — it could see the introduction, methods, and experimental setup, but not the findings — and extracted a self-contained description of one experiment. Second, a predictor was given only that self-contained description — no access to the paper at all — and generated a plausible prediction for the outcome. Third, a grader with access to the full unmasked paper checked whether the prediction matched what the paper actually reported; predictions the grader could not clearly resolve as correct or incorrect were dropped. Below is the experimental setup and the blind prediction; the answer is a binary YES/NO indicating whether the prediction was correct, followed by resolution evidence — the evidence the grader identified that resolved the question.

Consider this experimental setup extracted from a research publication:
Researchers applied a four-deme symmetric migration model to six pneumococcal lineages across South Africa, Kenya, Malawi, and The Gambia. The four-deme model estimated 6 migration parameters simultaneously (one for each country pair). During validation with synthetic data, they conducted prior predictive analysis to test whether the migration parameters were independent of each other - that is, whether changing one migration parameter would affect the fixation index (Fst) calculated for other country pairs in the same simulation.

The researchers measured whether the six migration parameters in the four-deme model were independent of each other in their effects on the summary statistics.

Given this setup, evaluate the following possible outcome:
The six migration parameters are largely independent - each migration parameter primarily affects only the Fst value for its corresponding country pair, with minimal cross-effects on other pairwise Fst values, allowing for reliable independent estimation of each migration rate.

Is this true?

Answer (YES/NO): NO